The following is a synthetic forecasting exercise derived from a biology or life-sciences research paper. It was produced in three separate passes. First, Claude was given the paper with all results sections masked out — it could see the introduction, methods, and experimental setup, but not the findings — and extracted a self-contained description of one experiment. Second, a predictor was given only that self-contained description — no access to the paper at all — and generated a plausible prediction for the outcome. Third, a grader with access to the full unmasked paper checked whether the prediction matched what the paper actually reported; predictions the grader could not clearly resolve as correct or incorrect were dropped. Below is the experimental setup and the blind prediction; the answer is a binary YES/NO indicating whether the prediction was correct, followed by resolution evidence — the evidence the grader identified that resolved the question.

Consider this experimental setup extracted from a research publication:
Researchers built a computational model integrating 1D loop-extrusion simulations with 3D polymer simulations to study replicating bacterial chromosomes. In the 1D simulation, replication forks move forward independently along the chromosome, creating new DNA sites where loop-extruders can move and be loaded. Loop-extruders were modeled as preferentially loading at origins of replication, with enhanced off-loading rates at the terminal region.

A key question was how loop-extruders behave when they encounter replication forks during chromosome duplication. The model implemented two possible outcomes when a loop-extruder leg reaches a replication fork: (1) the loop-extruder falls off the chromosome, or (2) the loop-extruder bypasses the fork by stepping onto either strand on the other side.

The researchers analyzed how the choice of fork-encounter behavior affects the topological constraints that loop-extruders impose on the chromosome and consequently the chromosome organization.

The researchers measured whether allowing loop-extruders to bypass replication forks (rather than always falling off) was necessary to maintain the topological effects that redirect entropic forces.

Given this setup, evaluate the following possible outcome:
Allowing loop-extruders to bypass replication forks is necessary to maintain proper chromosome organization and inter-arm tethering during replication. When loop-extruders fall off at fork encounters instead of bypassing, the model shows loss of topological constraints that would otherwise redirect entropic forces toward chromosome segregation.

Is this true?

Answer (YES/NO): NO